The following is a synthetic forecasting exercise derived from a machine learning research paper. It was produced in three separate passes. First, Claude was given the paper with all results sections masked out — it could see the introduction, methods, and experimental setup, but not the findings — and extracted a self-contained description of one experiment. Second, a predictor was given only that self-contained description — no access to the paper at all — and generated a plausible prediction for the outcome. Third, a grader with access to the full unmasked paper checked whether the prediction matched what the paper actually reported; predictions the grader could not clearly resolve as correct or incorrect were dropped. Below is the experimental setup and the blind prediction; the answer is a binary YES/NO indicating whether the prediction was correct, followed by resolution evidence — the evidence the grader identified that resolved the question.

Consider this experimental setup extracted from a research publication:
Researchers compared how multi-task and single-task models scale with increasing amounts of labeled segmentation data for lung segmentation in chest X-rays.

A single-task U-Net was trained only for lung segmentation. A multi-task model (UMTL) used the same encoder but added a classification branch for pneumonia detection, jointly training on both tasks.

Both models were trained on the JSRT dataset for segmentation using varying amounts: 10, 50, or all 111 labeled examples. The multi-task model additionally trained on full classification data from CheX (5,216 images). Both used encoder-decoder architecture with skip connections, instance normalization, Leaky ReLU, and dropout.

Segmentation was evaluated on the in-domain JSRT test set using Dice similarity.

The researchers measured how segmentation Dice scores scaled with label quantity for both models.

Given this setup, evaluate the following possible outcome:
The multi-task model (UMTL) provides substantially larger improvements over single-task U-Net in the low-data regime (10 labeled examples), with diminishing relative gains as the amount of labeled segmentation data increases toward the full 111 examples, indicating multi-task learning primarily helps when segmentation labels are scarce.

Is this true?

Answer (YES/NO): YES